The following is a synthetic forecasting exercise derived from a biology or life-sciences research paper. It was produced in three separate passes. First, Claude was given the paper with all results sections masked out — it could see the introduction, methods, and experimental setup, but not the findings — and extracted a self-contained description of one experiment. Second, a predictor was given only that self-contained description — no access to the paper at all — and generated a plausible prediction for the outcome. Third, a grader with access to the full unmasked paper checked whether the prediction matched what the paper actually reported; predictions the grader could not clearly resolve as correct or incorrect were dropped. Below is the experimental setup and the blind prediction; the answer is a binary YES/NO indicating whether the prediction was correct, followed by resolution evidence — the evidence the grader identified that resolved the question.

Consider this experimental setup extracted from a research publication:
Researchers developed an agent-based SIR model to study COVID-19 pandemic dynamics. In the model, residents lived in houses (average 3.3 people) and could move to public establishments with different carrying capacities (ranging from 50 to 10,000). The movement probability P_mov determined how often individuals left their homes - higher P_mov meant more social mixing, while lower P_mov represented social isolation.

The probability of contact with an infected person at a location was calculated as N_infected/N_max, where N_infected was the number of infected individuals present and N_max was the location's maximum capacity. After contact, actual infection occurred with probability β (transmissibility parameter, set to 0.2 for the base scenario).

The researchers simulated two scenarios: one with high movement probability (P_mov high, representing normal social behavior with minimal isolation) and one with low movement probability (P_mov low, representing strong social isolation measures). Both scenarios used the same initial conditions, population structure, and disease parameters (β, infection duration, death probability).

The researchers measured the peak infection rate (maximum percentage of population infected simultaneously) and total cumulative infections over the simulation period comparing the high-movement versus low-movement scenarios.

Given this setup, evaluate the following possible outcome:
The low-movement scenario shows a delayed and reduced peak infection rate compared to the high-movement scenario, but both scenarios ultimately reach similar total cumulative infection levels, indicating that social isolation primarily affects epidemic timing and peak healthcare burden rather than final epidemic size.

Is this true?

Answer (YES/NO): NO